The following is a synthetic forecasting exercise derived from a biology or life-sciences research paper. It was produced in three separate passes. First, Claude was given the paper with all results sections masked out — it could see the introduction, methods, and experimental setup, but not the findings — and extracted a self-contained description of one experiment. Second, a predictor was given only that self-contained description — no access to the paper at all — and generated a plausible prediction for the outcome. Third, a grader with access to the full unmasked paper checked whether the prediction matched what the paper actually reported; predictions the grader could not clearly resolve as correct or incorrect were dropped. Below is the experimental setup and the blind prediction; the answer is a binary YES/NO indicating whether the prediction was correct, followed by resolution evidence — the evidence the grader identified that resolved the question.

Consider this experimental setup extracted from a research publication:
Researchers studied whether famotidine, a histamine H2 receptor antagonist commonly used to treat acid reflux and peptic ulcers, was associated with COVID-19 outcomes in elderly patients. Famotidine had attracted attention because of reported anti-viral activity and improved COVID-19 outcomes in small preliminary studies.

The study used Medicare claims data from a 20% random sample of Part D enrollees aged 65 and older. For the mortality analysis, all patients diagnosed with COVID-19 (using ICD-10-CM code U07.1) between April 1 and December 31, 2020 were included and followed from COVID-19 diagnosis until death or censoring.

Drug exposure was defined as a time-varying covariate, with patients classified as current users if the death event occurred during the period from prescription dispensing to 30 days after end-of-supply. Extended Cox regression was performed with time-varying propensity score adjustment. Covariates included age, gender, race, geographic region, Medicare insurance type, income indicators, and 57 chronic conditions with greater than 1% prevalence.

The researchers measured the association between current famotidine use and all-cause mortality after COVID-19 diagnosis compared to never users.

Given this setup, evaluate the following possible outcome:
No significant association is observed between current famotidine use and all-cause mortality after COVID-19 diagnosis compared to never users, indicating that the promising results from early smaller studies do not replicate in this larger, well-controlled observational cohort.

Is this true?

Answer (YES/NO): YES